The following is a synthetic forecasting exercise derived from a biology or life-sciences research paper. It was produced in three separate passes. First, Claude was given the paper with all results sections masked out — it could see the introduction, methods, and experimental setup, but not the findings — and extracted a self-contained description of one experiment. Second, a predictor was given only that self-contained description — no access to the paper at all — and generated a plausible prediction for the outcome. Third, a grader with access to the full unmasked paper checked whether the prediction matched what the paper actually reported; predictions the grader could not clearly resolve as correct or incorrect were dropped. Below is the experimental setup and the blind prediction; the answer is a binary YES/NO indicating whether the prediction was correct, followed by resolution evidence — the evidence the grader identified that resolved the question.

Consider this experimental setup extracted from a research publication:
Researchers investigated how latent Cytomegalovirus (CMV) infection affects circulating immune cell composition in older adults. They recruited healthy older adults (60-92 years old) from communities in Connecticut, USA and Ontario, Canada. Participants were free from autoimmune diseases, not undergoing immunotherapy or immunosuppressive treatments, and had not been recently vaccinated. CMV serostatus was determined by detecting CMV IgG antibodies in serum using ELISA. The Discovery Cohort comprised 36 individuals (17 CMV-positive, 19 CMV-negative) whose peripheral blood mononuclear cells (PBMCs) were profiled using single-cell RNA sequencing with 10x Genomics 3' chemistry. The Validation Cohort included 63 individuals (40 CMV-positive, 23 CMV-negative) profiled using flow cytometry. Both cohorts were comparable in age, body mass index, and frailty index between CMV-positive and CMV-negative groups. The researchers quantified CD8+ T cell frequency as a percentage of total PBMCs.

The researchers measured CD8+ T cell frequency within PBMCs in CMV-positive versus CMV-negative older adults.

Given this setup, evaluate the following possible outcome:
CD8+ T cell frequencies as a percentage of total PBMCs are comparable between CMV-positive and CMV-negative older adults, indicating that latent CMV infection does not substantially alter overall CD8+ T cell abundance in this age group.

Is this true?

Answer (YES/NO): NO